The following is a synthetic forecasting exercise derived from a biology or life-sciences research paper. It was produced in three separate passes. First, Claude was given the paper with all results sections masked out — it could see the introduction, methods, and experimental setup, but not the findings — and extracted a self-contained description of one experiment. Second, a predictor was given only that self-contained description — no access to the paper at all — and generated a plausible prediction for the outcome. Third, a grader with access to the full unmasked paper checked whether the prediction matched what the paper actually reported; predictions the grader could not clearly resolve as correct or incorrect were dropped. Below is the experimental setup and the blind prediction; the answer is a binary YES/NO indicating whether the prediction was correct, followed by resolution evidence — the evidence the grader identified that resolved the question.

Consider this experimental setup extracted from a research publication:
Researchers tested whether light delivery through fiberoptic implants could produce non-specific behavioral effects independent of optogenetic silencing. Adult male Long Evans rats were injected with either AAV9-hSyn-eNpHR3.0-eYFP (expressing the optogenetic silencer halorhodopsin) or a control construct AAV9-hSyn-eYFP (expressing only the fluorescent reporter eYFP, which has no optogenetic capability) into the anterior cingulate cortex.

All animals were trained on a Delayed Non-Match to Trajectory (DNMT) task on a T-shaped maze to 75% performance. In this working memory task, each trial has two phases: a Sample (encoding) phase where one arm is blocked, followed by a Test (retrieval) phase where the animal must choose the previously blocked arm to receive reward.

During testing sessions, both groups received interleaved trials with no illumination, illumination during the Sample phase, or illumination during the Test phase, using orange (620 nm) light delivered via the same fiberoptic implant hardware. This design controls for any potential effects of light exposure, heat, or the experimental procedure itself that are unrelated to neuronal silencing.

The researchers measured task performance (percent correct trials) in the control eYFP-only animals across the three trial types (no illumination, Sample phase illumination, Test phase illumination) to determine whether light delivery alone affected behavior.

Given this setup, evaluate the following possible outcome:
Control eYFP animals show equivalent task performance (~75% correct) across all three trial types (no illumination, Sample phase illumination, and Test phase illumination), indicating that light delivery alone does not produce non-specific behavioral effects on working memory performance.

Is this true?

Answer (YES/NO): YES